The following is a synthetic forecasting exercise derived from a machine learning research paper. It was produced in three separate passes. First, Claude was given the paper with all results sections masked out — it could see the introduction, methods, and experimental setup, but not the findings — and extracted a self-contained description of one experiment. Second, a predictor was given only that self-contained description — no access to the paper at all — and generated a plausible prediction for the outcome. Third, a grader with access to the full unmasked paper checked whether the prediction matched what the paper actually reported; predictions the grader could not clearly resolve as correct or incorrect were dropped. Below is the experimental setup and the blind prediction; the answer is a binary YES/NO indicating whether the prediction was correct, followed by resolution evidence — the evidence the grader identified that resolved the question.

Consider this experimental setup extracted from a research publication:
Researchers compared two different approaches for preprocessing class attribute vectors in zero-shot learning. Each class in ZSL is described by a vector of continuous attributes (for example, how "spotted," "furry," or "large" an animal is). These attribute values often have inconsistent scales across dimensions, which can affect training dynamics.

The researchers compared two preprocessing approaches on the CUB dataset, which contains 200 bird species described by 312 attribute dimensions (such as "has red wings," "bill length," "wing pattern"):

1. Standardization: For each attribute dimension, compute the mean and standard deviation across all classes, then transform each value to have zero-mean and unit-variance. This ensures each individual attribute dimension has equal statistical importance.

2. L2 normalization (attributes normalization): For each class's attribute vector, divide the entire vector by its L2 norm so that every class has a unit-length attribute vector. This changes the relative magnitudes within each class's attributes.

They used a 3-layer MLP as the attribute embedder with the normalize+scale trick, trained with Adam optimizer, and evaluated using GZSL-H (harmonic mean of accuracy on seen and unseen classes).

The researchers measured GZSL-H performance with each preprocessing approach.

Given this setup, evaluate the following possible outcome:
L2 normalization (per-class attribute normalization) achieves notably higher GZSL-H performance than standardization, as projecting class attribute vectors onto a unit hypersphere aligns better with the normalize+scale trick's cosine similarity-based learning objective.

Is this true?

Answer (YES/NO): YES